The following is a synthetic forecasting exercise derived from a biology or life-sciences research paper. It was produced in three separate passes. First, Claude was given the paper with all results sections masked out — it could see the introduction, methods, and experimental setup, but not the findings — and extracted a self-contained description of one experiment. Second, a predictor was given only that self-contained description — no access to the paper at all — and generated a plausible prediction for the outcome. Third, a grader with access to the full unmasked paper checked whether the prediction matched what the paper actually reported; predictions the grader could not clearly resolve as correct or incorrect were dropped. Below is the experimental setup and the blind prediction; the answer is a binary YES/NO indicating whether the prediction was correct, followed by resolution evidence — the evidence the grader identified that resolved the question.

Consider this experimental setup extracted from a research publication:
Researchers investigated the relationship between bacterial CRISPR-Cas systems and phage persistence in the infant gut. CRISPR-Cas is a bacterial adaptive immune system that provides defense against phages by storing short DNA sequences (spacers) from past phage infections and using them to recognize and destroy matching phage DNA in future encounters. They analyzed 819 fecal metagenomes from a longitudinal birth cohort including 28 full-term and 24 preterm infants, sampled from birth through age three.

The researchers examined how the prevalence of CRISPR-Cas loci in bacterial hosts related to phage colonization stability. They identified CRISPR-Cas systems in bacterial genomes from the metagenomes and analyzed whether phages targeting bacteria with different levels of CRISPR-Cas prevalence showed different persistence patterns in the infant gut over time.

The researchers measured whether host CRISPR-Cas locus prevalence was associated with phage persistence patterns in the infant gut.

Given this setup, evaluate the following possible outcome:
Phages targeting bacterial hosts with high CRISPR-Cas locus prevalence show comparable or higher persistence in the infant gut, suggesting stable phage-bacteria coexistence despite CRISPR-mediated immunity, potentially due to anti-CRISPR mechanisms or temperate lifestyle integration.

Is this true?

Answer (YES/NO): NO